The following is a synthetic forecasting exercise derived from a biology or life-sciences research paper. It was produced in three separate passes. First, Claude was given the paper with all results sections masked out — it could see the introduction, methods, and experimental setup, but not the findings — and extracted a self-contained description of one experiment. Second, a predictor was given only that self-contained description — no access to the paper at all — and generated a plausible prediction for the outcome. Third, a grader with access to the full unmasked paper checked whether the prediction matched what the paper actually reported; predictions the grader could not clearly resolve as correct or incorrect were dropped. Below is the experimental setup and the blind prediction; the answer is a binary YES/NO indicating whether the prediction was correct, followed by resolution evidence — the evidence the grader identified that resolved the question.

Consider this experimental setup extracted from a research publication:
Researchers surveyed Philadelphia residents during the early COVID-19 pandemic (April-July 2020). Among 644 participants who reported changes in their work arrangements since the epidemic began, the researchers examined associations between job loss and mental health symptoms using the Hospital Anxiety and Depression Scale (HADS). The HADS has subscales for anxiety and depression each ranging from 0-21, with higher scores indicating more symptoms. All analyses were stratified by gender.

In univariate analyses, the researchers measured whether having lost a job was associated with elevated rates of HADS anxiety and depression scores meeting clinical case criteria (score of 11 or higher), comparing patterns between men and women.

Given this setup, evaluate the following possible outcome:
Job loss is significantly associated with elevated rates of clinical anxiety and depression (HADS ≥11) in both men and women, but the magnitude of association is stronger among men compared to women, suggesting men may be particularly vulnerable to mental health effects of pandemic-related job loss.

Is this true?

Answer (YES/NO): NO